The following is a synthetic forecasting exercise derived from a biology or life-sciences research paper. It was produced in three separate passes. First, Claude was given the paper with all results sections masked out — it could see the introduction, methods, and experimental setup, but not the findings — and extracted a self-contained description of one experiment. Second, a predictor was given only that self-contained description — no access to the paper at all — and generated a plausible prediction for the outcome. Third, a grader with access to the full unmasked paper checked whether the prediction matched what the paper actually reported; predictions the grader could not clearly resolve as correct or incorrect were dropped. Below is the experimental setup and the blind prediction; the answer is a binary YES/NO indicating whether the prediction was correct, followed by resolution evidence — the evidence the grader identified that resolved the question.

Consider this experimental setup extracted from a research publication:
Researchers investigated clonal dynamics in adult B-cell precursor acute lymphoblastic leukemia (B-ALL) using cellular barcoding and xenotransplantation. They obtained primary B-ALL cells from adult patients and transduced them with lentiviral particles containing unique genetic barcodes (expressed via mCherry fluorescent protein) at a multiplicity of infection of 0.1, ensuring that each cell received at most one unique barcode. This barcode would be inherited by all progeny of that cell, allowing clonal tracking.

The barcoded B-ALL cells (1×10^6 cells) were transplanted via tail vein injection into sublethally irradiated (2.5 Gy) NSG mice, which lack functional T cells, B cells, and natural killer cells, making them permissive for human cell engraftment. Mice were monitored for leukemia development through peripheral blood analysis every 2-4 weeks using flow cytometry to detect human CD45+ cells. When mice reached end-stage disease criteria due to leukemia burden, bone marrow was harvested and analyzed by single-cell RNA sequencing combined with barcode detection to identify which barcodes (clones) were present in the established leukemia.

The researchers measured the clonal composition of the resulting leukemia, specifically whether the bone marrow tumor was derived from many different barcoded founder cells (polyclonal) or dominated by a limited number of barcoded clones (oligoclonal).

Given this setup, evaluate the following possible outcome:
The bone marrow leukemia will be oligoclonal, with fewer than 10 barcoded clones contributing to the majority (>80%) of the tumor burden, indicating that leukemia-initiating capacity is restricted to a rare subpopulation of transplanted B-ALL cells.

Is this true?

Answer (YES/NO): NO